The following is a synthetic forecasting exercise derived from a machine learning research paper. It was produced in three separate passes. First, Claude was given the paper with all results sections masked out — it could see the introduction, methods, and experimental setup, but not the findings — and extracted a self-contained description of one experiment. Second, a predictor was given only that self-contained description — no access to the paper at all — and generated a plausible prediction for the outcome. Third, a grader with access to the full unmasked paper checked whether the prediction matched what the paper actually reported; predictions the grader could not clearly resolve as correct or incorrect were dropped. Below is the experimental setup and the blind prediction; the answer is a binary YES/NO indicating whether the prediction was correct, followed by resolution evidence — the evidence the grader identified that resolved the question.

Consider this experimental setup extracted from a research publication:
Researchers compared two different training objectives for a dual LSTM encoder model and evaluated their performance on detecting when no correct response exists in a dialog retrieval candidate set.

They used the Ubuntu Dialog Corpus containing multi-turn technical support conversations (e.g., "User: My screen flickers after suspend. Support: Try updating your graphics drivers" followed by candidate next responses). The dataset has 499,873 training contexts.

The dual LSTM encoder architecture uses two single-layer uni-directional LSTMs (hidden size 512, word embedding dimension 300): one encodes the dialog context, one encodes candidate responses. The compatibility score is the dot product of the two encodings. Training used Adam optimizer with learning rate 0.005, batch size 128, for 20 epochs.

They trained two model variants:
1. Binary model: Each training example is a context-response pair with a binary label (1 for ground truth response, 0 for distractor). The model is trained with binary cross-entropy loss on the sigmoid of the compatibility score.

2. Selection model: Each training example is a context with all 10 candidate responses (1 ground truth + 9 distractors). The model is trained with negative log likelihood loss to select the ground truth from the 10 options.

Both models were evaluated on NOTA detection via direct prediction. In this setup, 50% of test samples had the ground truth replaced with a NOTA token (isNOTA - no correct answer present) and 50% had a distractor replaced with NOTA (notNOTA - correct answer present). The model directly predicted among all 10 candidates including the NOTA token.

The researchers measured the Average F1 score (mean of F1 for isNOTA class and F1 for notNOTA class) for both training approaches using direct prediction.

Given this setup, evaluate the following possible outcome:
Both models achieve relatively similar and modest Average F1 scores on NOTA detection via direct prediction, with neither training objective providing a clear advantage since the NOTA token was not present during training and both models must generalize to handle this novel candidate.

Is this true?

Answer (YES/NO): YES